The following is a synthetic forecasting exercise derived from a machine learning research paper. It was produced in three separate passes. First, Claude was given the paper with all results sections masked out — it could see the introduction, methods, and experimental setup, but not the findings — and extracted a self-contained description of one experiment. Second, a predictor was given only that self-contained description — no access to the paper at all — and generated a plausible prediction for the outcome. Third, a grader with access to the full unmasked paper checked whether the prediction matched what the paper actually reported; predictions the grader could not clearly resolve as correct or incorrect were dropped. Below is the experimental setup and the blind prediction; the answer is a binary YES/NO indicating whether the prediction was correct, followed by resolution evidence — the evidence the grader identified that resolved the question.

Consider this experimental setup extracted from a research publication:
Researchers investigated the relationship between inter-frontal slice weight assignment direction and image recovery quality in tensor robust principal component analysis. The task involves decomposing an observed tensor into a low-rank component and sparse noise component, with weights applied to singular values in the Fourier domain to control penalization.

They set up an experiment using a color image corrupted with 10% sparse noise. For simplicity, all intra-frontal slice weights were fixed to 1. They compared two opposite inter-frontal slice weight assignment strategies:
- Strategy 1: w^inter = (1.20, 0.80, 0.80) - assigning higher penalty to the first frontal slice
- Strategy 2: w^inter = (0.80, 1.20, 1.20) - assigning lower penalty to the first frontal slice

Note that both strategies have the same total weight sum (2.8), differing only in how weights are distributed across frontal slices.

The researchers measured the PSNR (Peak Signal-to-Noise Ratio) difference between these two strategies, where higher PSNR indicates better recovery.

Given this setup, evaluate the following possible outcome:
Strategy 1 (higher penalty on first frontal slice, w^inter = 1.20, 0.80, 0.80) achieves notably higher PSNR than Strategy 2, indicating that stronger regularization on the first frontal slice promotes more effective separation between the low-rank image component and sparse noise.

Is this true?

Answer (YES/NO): NO